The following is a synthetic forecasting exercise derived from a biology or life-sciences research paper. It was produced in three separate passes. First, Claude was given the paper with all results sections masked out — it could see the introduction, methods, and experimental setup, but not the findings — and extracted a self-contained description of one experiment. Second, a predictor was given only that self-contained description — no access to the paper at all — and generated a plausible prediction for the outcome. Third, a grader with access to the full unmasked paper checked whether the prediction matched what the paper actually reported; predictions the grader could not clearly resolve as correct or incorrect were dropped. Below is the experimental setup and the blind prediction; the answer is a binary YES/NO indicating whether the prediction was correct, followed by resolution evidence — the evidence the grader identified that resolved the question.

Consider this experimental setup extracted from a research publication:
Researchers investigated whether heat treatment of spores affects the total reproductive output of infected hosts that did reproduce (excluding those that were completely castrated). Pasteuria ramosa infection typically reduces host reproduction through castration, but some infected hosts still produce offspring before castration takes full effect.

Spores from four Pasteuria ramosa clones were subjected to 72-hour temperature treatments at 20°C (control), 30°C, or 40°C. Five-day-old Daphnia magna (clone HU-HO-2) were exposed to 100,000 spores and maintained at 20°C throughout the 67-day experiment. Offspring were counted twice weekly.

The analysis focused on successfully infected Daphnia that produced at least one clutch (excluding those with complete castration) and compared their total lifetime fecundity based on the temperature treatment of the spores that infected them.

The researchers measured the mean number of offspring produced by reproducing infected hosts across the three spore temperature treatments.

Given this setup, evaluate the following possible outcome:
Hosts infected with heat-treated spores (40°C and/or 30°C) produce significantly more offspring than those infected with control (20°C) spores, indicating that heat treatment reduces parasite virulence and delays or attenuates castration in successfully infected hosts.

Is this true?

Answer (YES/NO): NO